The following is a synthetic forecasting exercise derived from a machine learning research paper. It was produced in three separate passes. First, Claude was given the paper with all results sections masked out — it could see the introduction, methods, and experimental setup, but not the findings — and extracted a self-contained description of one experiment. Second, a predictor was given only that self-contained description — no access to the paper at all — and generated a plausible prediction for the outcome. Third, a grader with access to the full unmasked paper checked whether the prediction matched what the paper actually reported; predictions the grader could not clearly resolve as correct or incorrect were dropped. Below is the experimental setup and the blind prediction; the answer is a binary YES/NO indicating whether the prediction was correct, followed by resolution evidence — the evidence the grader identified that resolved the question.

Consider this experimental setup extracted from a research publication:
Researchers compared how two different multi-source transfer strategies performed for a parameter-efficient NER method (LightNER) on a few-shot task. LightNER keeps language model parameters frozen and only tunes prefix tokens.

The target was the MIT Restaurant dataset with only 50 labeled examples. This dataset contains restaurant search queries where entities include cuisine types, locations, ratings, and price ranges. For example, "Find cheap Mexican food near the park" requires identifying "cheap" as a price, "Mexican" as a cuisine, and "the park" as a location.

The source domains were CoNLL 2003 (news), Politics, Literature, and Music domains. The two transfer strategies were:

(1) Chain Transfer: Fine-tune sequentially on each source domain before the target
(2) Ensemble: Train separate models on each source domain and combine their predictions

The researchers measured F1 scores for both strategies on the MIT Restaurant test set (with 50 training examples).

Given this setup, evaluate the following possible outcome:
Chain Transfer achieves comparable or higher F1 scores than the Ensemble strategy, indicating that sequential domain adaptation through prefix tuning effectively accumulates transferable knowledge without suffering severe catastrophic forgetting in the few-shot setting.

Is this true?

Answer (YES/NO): NO